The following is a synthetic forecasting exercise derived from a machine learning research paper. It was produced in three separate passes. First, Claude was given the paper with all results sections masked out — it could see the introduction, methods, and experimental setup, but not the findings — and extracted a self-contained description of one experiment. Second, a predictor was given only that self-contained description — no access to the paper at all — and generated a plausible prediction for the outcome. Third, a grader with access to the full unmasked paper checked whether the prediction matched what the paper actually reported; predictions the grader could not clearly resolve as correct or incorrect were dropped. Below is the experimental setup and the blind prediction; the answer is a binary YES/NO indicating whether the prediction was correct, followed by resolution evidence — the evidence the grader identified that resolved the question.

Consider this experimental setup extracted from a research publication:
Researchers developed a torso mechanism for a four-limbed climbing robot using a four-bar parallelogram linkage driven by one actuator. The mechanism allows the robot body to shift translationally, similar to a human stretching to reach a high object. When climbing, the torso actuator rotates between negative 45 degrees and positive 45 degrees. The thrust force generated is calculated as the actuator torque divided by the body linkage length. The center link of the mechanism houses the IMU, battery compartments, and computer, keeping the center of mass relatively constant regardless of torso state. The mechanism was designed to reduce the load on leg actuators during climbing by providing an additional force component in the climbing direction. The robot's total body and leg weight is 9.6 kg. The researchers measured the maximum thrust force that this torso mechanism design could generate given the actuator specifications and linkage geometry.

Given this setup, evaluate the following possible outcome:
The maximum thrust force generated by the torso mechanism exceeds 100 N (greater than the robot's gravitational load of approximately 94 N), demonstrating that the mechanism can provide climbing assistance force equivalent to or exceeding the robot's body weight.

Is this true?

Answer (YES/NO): NO